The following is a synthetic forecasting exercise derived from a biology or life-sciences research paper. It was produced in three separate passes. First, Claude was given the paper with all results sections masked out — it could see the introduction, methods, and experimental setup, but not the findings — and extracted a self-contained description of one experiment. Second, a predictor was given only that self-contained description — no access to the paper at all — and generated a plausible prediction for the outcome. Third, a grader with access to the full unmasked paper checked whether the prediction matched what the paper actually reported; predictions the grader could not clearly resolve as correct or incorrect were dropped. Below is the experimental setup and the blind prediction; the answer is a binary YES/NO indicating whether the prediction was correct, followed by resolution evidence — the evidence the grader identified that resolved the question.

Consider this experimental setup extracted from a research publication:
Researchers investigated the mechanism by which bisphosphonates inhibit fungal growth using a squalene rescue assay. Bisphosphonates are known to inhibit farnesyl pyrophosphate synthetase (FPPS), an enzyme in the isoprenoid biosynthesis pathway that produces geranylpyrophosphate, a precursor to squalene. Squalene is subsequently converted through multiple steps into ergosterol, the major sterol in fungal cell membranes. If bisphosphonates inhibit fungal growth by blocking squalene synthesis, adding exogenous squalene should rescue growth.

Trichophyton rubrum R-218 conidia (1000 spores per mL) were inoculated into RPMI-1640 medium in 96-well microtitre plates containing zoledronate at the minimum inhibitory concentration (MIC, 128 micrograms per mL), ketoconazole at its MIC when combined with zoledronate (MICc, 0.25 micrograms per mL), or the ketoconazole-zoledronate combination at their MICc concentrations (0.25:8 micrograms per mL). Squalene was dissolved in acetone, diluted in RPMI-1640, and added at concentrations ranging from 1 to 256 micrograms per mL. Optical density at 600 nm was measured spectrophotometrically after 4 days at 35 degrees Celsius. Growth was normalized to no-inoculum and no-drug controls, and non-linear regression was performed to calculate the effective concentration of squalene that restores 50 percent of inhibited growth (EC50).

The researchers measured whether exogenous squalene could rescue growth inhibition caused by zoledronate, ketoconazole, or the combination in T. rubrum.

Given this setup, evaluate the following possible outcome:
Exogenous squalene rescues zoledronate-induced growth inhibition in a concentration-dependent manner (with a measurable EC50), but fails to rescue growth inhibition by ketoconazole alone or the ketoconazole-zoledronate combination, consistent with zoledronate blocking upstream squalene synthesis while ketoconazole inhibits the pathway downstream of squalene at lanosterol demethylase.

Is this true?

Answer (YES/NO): NO